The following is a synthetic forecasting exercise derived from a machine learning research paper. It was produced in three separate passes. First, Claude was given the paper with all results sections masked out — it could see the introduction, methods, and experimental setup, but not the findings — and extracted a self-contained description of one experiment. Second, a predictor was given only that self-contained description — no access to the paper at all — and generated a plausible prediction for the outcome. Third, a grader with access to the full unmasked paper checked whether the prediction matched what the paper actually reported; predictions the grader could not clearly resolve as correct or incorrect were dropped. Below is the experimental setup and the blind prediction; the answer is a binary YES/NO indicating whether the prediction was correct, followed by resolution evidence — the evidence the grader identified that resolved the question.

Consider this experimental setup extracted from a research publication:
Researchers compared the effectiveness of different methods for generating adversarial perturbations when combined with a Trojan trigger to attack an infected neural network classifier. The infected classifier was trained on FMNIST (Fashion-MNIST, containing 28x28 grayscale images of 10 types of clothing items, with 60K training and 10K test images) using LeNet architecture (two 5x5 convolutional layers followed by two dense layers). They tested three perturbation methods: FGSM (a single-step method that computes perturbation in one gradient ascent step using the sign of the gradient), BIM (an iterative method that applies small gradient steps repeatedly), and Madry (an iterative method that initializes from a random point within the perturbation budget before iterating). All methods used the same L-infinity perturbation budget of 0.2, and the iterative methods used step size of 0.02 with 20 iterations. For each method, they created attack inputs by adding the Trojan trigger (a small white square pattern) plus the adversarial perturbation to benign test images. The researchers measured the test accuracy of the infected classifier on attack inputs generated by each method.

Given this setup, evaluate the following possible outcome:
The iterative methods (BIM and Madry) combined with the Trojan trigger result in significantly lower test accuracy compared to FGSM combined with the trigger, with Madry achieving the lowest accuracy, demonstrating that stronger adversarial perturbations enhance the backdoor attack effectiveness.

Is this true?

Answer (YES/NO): NO